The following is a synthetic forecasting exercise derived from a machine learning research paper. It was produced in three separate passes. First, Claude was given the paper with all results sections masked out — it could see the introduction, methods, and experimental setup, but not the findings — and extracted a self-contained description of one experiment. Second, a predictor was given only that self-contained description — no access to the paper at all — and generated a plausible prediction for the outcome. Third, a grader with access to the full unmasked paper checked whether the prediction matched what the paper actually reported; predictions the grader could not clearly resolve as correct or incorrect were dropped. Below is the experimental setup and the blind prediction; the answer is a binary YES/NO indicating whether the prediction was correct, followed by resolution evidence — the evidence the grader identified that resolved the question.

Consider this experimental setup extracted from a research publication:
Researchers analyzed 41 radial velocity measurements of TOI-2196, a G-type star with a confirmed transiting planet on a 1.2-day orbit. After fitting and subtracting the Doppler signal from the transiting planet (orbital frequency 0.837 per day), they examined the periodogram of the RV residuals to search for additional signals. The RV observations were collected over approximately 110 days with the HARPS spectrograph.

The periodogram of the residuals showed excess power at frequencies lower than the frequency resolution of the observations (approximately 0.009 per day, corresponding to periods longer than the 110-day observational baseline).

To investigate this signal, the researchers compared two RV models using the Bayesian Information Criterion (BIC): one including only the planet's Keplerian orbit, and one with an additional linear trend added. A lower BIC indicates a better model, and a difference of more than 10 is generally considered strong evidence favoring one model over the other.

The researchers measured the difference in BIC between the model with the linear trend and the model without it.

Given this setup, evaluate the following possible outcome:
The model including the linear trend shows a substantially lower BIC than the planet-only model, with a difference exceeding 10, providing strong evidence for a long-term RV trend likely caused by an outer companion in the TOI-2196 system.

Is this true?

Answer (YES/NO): YES